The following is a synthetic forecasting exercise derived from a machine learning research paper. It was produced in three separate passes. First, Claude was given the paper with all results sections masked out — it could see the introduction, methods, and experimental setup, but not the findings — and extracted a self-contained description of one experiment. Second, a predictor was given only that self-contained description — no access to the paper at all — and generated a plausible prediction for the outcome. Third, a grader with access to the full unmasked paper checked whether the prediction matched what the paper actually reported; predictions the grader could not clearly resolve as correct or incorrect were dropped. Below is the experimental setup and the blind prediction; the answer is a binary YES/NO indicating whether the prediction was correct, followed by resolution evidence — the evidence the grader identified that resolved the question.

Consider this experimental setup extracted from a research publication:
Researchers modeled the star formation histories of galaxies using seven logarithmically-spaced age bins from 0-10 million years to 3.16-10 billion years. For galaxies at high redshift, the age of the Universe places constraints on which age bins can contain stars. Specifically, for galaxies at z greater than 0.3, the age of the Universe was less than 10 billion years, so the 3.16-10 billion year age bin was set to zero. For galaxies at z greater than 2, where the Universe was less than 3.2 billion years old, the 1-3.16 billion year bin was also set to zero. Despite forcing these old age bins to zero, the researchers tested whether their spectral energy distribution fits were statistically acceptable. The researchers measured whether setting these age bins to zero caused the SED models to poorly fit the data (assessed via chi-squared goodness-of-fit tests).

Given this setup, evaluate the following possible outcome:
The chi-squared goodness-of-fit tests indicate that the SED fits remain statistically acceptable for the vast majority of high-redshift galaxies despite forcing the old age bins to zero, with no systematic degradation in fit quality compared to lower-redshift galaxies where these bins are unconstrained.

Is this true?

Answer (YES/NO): YES